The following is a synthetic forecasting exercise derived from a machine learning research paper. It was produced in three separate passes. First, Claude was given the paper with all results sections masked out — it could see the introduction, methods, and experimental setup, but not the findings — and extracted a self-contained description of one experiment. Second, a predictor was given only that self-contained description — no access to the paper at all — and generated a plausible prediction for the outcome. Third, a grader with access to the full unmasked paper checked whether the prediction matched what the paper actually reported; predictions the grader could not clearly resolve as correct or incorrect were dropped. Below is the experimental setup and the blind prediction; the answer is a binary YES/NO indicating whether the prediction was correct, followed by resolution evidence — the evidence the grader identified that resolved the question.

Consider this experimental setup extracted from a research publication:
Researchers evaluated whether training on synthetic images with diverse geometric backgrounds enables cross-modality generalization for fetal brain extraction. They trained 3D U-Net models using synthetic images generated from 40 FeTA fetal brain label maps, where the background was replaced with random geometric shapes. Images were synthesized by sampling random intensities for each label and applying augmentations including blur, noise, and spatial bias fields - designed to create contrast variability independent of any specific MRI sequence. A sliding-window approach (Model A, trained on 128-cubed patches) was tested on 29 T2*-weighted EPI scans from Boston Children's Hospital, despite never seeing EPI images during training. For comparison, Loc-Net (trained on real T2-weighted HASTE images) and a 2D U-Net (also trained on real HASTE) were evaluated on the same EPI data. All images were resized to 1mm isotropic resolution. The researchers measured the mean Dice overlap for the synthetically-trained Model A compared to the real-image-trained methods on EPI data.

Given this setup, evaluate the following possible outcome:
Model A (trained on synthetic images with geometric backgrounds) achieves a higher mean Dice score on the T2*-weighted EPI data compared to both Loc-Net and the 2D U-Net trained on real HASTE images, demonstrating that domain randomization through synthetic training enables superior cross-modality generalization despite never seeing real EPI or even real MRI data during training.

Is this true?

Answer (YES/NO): NO